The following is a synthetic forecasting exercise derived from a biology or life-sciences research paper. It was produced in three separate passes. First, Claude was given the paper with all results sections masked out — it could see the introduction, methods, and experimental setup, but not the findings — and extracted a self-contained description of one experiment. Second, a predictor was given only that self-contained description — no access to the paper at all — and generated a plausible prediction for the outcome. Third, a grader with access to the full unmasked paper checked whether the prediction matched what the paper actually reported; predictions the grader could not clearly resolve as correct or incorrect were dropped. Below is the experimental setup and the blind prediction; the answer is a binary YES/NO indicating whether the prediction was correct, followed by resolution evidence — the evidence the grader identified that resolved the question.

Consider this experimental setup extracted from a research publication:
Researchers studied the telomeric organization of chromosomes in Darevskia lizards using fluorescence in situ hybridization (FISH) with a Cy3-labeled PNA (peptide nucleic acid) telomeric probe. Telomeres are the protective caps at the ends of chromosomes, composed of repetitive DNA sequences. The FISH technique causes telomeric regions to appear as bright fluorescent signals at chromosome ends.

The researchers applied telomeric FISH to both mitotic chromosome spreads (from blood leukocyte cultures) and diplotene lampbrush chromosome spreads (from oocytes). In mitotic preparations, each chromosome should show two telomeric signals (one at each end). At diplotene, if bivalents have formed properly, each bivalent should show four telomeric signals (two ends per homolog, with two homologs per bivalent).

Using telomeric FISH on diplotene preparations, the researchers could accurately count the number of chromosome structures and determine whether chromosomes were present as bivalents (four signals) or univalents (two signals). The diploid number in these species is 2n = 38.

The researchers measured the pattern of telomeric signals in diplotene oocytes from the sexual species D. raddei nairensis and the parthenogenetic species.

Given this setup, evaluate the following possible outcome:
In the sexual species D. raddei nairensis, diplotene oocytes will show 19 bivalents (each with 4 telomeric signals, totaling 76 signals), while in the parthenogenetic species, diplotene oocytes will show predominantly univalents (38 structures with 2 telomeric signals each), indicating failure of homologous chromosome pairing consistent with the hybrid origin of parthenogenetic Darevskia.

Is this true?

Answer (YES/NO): NO